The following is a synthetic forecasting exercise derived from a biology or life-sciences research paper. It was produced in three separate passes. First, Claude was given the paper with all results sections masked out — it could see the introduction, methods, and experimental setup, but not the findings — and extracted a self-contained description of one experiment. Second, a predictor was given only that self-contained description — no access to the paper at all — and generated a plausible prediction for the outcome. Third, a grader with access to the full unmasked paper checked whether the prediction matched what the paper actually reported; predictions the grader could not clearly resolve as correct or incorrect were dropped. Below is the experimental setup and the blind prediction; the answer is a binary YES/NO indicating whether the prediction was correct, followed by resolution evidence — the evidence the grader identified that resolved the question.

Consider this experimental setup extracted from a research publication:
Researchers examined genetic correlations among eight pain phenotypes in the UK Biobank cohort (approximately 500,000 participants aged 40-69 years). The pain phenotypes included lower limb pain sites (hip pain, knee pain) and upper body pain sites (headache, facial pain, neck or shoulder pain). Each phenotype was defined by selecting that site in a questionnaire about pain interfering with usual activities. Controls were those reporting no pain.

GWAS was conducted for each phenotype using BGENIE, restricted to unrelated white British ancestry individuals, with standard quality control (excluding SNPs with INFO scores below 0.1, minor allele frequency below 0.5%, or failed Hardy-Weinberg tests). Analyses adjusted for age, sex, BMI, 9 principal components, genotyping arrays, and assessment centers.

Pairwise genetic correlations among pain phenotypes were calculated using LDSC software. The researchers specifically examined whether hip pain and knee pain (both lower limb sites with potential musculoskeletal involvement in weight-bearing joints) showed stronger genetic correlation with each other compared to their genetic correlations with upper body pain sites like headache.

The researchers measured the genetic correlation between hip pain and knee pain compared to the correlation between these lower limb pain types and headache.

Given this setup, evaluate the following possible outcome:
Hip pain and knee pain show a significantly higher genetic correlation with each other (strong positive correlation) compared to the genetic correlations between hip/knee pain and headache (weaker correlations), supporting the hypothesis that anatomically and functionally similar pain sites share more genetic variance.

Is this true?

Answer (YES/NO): NO